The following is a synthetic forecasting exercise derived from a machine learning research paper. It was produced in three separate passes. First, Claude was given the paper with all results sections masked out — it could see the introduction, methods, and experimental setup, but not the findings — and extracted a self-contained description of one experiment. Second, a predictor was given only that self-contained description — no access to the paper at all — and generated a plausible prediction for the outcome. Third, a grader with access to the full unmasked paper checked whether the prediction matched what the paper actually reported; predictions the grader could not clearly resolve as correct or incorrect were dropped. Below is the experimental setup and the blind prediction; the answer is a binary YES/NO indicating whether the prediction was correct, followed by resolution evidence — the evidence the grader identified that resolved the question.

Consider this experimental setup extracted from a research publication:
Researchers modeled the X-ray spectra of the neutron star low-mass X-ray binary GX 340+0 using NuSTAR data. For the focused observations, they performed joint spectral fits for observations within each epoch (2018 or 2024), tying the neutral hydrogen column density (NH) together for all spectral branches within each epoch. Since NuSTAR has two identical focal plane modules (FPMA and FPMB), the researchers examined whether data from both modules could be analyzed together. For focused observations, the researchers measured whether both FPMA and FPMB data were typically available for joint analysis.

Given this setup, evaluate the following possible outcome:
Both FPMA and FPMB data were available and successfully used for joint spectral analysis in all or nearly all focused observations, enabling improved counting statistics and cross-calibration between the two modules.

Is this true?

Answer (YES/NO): YES